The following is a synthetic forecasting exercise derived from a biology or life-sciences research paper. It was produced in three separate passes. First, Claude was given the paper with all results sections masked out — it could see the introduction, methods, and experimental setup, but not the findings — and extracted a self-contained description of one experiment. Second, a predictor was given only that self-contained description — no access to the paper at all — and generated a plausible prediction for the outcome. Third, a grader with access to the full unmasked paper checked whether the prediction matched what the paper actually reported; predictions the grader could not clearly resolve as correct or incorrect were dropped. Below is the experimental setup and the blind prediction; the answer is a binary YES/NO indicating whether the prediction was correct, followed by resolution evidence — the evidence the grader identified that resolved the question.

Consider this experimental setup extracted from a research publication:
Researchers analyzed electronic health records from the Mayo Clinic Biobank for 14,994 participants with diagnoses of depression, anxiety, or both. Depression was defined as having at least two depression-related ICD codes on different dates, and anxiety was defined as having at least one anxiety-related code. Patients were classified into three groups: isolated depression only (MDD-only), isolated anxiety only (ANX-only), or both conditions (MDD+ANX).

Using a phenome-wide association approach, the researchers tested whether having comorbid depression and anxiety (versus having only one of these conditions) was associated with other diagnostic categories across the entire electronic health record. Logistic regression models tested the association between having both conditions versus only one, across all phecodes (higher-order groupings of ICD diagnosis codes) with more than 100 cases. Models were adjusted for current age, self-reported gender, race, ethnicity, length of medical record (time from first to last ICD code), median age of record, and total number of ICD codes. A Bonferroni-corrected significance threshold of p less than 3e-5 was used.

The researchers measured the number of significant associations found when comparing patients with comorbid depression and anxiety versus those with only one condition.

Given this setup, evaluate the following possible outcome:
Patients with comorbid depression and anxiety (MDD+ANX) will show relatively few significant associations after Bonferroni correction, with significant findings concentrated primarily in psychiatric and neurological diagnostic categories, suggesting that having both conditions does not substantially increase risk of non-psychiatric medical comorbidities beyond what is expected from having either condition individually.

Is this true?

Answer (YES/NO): NO